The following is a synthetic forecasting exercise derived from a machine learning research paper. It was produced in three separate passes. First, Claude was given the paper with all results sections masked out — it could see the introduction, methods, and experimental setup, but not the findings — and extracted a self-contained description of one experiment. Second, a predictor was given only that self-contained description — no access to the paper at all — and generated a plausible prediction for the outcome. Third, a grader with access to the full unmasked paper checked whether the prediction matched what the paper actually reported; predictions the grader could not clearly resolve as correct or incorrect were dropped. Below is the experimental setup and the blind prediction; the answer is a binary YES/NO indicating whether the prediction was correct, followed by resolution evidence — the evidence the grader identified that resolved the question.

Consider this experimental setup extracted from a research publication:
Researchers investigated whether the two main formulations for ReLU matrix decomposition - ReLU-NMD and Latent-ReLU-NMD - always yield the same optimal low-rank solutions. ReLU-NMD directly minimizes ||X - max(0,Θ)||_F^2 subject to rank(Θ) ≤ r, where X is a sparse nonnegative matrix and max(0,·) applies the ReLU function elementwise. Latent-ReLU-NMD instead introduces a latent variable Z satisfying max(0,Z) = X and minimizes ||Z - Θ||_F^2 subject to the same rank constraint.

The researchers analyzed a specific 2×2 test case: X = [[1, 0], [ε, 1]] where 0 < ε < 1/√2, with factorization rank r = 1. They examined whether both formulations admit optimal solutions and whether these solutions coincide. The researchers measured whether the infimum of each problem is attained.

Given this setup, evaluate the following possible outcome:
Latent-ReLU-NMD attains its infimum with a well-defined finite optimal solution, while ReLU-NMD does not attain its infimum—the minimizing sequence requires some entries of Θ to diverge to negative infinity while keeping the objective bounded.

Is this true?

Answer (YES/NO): NO